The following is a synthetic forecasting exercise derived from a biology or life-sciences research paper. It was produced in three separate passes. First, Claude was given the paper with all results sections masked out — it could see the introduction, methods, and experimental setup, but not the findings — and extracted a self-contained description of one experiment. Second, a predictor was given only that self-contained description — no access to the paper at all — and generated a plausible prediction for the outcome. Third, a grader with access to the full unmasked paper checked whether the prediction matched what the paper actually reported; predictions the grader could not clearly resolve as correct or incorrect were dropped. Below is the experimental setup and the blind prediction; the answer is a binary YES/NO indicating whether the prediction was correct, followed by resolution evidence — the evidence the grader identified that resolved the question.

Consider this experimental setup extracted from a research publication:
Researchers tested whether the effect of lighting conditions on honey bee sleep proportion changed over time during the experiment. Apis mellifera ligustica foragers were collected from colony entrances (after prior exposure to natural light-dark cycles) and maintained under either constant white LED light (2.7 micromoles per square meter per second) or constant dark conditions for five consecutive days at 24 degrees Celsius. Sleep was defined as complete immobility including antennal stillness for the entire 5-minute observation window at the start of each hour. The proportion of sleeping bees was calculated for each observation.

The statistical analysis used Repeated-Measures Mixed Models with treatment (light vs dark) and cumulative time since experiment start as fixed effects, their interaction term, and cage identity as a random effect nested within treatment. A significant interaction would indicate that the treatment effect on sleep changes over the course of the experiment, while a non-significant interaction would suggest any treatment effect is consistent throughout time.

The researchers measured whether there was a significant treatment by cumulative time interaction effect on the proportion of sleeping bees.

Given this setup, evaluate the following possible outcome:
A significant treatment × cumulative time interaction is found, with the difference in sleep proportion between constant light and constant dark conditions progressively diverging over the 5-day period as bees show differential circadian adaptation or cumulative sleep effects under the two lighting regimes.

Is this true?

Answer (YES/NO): YES